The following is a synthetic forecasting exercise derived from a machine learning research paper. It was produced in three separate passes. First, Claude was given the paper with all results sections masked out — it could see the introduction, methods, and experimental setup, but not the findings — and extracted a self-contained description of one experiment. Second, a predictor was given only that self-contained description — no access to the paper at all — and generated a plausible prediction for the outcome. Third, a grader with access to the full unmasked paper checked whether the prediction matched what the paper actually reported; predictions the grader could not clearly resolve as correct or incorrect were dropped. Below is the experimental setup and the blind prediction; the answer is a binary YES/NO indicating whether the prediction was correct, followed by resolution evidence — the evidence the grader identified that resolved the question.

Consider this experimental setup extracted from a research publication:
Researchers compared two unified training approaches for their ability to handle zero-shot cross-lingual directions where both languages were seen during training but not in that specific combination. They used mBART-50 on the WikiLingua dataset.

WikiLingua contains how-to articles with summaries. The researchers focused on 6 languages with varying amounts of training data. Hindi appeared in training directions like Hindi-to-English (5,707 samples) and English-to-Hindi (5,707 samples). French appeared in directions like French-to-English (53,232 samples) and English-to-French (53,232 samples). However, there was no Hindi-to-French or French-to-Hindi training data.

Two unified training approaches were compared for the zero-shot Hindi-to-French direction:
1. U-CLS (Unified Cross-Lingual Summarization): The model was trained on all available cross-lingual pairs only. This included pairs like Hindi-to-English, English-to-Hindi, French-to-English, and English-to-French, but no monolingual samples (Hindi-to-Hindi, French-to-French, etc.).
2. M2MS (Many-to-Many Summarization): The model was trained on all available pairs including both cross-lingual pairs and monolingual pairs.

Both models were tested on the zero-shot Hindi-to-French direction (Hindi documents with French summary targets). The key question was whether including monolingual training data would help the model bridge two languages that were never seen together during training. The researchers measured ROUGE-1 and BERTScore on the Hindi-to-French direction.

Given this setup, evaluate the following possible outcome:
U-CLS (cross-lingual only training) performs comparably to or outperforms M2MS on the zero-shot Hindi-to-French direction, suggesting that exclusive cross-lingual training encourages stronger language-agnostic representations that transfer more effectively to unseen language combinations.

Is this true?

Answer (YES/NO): NO